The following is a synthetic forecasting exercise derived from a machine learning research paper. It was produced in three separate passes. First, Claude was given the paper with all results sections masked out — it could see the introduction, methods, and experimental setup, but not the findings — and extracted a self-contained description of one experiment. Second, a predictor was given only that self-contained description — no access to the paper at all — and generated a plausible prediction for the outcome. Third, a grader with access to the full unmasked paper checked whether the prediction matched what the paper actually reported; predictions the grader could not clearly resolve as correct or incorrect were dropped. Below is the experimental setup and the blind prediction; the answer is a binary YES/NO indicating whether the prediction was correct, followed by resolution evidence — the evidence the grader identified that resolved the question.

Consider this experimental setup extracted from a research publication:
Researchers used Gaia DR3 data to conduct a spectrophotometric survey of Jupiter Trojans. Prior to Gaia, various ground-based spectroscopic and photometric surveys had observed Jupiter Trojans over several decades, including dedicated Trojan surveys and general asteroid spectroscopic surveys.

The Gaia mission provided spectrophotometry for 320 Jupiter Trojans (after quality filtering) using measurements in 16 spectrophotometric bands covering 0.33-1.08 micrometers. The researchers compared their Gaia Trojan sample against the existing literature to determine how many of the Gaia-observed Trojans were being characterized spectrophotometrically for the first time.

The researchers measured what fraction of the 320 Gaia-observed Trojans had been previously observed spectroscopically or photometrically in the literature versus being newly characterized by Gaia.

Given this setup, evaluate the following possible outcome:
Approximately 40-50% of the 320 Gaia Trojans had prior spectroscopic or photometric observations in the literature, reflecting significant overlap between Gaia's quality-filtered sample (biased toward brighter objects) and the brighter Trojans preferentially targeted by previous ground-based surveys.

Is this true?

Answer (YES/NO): NO